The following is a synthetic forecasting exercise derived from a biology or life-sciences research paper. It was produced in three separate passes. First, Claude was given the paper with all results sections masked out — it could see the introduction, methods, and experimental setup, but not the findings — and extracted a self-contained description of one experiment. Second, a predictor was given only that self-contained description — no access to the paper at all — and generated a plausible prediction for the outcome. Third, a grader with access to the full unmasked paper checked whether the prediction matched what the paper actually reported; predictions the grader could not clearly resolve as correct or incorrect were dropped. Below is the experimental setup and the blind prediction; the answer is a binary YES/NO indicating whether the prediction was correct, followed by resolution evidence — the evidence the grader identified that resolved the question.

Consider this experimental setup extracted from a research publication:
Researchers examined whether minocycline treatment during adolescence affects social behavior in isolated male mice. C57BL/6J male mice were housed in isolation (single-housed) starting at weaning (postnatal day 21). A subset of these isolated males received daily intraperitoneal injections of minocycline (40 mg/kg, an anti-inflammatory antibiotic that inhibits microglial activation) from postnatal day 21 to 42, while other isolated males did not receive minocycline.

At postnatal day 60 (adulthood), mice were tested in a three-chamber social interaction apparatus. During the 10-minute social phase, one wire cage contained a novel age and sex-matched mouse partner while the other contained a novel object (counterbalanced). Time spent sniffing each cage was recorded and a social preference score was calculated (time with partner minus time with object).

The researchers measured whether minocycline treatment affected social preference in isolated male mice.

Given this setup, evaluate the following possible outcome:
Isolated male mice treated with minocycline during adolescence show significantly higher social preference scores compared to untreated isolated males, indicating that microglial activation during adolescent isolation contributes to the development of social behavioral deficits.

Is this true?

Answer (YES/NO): NO